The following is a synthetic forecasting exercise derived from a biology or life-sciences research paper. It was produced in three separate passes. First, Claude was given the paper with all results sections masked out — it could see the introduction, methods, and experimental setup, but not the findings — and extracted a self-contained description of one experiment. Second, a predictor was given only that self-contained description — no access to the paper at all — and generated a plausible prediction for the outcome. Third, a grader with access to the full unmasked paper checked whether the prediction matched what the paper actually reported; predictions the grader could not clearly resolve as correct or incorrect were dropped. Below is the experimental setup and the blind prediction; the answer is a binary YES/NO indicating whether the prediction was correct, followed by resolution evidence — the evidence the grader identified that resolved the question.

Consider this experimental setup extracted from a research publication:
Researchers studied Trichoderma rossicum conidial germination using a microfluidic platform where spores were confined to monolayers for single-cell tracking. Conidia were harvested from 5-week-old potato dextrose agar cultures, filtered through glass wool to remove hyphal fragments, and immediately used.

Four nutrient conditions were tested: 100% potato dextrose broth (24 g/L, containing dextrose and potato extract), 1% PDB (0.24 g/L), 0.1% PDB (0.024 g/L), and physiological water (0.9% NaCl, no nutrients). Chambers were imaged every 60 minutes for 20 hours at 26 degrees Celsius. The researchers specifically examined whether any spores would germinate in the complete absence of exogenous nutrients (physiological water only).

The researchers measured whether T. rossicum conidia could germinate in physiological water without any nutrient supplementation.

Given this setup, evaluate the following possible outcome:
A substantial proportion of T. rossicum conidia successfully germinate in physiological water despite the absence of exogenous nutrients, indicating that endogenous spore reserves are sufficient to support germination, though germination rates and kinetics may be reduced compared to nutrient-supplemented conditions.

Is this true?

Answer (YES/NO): NO